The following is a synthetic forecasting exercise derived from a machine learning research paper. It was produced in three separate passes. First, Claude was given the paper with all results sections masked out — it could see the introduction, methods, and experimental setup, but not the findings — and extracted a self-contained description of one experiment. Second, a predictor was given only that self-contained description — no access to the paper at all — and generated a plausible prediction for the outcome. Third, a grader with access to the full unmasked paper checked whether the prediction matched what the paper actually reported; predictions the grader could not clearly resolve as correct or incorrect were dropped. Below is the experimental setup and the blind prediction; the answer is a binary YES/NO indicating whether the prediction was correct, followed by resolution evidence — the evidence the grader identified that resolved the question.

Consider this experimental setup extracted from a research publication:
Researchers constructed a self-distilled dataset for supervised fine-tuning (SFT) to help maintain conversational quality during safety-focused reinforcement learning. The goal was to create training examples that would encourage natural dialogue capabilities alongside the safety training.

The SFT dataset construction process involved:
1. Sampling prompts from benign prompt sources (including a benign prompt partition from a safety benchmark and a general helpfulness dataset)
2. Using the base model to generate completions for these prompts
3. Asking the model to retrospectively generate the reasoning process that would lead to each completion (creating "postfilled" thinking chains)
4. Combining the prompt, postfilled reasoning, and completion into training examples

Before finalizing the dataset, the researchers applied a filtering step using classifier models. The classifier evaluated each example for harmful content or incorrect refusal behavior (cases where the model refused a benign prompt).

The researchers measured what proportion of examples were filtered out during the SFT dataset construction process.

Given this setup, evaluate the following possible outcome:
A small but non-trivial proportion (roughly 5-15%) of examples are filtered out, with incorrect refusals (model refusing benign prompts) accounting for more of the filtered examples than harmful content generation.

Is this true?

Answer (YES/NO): NO